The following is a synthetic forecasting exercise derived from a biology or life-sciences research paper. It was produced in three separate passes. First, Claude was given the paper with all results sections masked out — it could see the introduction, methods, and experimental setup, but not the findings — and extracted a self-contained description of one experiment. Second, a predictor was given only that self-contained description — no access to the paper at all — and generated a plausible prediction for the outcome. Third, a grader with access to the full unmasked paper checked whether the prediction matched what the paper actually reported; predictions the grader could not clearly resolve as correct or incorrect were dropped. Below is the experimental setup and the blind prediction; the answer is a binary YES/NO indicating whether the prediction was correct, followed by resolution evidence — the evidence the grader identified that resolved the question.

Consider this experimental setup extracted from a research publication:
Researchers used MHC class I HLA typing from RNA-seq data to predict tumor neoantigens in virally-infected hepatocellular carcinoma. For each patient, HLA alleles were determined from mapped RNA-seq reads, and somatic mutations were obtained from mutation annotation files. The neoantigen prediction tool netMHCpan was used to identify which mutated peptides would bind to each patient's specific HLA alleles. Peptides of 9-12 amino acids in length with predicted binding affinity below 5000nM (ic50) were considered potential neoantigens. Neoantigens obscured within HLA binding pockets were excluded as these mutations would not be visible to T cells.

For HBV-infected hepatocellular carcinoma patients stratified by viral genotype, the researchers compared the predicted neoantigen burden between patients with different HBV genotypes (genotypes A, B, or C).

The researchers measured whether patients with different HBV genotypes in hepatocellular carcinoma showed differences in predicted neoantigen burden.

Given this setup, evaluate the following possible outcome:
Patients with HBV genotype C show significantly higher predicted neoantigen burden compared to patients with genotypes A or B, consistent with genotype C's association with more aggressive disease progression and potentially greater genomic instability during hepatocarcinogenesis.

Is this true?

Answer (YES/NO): NO